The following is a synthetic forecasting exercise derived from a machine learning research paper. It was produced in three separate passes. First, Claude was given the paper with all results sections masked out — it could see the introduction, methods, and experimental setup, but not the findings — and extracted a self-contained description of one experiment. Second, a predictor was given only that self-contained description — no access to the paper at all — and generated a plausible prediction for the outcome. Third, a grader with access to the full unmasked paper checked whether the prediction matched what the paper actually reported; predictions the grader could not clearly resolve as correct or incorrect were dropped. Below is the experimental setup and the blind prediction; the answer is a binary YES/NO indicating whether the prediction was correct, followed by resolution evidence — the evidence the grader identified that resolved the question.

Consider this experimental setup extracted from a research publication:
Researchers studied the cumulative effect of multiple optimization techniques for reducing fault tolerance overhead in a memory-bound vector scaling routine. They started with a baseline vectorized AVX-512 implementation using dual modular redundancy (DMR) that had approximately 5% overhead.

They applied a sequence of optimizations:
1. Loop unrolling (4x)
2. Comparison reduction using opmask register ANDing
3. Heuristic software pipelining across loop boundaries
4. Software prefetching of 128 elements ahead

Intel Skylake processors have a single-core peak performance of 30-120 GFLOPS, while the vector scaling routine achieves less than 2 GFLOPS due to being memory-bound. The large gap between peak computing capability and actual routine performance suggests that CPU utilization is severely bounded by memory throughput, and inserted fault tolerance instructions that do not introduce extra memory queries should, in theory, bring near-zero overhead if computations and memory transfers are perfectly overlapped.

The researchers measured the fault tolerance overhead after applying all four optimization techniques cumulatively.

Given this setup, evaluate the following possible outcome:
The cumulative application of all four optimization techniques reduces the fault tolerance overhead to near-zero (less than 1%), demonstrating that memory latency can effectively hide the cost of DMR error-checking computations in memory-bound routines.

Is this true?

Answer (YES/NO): YES